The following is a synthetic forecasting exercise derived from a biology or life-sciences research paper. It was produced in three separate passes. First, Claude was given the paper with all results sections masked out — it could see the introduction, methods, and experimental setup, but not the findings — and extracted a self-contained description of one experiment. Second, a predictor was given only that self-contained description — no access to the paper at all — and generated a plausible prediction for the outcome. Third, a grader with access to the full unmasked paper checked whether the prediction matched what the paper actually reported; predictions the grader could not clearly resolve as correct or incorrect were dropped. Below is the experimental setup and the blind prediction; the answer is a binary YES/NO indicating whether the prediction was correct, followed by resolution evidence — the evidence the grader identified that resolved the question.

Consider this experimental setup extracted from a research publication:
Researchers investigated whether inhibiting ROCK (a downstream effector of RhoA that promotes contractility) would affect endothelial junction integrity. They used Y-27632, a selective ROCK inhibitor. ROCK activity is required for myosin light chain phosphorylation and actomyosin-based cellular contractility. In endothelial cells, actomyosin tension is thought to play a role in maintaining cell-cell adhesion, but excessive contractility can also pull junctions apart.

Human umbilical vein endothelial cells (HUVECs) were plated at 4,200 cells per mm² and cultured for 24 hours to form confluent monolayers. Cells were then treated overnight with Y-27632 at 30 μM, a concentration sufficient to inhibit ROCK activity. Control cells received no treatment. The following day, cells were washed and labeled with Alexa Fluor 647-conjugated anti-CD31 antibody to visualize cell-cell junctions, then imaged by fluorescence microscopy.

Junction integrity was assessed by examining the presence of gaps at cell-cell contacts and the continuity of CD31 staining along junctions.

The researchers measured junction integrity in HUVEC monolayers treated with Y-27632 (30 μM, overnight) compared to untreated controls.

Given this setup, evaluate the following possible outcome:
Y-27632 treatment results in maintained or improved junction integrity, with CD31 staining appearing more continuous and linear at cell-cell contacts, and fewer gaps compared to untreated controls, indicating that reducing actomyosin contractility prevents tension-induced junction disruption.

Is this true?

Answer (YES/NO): NO